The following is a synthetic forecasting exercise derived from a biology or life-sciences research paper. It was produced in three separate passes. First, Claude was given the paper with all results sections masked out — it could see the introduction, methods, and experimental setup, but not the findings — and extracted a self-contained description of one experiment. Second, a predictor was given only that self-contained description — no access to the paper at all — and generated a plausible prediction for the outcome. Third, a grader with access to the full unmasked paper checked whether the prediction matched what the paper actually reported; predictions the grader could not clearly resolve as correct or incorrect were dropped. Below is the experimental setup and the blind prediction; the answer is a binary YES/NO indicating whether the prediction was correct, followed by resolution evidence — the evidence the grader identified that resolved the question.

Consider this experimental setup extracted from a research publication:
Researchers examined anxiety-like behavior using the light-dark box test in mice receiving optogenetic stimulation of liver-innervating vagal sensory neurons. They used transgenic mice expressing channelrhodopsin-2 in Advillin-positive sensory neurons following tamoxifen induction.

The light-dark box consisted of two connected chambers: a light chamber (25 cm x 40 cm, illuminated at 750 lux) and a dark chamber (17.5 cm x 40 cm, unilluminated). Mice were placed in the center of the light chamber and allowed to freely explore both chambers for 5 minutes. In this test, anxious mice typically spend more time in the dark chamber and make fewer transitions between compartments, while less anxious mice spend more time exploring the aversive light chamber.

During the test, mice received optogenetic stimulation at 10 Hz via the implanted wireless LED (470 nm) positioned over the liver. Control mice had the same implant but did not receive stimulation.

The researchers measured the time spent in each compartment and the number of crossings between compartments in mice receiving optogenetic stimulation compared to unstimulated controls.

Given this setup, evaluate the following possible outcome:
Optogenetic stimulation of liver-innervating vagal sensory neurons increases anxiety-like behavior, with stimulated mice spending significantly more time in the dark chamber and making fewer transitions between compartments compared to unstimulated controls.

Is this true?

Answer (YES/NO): NO